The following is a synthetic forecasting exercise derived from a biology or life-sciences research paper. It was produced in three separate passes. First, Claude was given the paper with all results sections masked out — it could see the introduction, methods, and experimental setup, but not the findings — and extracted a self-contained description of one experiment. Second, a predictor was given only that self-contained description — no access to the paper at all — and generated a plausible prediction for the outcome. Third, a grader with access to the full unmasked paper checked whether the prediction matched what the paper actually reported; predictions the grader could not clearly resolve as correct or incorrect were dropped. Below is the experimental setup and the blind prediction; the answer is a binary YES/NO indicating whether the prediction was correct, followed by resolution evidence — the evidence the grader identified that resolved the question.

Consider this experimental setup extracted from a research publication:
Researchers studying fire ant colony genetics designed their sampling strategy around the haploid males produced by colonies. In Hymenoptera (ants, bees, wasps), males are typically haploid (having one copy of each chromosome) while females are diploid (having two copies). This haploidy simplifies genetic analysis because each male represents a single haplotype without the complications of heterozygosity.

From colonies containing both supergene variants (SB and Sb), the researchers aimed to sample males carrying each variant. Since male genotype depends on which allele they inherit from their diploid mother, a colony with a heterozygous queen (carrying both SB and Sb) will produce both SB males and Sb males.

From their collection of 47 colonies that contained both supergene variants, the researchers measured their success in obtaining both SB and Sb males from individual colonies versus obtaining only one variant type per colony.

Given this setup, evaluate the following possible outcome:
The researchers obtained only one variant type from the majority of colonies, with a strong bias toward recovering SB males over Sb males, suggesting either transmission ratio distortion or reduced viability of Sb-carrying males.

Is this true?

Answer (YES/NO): NO